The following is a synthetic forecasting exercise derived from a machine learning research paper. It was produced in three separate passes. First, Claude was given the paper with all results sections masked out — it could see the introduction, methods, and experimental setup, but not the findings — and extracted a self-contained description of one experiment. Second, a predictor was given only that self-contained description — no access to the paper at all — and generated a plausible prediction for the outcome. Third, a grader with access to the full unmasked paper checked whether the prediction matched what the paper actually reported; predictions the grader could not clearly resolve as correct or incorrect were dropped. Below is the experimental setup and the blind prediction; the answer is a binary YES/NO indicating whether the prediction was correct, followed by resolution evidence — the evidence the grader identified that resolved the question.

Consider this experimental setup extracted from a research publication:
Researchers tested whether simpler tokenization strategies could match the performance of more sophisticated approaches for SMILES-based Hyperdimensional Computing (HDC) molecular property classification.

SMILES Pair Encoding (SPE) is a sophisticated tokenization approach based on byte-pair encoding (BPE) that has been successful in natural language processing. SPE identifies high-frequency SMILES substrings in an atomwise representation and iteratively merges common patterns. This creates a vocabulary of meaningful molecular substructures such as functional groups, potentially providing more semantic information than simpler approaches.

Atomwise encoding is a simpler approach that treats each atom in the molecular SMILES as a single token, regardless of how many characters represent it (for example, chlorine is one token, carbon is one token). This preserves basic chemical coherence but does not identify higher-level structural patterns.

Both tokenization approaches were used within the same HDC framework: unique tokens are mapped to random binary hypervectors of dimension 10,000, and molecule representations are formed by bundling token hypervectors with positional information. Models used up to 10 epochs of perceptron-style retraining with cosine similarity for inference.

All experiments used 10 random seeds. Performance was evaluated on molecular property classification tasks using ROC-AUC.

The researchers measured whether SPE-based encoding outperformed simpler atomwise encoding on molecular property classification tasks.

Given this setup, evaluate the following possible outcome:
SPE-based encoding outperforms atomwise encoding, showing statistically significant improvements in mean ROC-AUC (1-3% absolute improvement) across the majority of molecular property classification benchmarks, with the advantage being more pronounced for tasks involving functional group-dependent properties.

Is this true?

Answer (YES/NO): NO